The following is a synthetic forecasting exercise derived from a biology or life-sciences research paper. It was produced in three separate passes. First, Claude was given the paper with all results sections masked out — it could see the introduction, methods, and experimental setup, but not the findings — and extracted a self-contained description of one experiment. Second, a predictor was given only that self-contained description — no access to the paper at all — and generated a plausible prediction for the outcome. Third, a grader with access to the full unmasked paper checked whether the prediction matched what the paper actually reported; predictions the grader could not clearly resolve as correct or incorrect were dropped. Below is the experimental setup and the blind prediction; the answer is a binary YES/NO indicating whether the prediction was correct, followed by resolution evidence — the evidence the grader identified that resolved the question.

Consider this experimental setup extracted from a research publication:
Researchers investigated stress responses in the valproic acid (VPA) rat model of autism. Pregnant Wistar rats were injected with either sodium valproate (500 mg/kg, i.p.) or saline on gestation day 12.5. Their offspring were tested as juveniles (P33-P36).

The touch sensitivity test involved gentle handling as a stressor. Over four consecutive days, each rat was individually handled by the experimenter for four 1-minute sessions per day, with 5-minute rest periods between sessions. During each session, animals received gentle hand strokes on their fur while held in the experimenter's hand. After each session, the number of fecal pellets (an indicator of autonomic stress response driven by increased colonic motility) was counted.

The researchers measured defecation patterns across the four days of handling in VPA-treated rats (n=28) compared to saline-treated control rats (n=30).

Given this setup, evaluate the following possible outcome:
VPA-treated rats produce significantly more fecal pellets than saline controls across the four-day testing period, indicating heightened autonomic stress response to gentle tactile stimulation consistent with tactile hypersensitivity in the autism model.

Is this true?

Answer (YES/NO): NO